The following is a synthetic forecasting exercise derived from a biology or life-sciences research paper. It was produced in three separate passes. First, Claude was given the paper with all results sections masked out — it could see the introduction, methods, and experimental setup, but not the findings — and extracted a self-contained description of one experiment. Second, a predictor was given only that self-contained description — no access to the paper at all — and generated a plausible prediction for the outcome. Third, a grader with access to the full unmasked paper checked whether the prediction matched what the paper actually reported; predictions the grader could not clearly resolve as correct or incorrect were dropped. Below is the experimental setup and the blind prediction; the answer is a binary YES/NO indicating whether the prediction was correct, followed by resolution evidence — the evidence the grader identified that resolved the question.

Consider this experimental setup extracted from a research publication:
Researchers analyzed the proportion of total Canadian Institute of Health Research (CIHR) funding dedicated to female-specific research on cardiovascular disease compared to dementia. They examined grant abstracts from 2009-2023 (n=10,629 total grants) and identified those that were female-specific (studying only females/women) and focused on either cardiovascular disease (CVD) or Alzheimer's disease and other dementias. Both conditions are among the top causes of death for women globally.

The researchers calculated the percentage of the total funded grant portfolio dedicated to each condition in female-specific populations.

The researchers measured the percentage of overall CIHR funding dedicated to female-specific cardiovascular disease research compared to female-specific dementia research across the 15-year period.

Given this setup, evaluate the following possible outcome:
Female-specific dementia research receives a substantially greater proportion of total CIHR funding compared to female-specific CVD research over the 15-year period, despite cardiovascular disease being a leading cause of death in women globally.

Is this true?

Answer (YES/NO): NO